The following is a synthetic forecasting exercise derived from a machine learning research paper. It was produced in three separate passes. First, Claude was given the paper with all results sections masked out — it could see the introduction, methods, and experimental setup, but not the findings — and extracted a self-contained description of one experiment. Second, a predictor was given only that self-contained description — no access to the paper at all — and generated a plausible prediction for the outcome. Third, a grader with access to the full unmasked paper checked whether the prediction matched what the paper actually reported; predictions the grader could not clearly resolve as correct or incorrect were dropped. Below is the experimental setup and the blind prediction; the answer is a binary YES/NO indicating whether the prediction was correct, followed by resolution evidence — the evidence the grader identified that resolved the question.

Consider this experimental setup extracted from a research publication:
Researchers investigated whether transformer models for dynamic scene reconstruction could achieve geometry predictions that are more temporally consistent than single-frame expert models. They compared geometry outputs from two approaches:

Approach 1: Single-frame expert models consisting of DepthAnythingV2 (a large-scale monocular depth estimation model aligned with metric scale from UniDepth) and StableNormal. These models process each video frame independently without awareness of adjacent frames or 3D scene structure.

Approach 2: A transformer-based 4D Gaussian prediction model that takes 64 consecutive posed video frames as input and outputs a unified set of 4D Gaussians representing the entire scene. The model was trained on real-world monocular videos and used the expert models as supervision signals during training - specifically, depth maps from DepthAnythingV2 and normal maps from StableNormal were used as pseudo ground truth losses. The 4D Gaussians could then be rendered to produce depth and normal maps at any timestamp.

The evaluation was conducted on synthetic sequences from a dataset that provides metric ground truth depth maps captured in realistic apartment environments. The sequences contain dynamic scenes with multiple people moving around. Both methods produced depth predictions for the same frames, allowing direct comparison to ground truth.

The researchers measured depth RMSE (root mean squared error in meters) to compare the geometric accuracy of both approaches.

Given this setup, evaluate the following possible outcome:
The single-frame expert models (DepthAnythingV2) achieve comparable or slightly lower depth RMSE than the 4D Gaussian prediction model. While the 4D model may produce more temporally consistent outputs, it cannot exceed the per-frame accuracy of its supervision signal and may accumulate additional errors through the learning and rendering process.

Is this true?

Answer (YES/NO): NO